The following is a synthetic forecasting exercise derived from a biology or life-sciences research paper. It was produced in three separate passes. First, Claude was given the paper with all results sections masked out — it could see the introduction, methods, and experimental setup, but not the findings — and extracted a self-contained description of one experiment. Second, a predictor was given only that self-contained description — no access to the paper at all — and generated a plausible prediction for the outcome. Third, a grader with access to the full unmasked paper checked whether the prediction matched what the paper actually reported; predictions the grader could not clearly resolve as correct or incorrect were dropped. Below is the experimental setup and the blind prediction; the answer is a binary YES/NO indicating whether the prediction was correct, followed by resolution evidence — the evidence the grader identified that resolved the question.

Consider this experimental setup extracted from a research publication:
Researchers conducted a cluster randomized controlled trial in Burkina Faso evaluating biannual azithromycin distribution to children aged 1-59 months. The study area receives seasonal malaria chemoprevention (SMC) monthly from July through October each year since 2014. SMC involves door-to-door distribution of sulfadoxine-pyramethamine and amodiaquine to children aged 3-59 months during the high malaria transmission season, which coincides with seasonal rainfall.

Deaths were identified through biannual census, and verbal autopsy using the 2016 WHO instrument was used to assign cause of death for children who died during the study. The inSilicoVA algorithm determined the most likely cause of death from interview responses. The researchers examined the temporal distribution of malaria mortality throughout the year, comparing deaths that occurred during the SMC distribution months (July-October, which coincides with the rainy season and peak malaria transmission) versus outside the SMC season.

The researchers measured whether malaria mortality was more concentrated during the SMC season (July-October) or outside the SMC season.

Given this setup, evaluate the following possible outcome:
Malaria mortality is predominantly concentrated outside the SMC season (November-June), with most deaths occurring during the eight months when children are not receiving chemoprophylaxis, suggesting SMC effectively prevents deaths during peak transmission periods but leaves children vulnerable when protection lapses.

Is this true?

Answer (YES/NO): NO